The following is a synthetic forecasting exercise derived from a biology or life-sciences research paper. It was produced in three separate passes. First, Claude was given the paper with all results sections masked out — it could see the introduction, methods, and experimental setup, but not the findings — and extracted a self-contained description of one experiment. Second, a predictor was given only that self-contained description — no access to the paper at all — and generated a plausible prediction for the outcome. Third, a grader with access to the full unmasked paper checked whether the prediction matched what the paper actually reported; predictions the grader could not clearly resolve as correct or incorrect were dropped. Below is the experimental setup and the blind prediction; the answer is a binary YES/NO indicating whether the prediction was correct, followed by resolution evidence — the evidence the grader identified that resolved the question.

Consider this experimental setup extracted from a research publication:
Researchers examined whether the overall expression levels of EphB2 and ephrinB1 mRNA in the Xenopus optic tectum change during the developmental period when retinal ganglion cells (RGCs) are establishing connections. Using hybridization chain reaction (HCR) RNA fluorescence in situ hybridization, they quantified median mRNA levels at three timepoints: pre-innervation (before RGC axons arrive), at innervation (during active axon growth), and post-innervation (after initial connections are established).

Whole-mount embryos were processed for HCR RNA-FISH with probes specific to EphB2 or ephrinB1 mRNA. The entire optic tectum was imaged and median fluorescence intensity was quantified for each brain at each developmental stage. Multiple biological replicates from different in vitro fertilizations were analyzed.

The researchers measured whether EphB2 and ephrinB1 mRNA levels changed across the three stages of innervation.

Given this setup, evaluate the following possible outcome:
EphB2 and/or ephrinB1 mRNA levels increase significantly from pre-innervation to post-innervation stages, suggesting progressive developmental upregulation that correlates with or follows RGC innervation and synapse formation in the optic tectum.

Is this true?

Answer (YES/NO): NO